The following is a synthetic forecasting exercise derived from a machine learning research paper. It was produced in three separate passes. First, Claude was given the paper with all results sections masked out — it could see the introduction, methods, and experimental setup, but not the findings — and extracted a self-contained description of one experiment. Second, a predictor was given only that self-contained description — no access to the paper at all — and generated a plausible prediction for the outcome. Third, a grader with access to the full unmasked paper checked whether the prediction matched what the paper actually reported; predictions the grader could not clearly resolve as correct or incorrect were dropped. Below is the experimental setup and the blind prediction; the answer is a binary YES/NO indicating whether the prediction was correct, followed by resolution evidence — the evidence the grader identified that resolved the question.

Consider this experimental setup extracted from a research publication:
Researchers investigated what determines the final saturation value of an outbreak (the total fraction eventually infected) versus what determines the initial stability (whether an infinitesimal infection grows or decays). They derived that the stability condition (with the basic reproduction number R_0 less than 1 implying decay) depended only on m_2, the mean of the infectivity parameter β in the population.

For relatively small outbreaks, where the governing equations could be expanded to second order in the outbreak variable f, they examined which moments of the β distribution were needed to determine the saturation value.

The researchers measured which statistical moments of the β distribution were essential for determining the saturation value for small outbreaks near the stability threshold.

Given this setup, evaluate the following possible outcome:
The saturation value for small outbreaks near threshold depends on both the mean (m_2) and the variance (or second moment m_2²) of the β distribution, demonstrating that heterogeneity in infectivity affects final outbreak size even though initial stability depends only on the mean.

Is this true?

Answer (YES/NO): NO